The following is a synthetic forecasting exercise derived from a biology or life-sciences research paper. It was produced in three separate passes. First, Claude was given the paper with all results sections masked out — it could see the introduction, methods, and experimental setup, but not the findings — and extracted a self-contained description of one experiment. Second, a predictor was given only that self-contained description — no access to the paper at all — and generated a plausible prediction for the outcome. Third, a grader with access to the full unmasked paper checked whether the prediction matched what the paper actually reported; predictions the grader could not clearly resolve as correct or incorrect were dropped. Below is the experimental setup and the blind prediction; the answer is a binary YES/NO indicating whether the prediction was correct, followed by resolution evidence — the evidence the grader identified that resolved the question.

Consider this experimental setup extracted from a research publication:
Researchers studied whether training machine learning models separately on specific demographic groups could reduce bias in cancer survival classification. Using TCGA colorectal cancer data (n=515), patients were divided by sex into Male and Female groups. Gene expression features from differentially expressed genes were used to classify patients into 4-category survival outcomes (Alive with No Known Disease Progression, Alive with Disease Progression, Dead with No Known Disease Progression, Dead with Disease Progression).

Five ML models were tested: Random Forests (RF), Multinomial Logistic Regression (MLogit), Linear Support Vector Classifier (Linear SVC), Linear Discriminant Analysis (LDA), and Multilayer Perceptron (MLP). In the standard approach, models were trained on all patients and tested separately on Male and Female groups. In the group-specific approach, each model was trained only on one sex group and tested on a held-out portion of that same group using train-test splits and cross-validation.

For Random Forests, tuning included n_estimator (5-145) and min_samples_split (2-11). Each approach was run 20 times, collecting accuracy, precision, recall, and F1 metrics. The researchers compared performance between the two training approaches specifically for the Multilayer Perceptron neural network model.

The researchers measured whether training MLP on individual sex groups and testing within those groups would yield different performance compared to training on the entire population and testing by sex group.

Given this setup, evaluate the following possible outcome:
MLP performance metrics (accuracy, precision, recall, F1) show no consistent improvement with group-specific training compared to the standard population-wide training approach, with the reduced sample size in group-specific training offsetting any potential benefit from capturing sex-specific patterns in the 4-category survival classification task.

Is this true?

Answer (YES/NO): NO